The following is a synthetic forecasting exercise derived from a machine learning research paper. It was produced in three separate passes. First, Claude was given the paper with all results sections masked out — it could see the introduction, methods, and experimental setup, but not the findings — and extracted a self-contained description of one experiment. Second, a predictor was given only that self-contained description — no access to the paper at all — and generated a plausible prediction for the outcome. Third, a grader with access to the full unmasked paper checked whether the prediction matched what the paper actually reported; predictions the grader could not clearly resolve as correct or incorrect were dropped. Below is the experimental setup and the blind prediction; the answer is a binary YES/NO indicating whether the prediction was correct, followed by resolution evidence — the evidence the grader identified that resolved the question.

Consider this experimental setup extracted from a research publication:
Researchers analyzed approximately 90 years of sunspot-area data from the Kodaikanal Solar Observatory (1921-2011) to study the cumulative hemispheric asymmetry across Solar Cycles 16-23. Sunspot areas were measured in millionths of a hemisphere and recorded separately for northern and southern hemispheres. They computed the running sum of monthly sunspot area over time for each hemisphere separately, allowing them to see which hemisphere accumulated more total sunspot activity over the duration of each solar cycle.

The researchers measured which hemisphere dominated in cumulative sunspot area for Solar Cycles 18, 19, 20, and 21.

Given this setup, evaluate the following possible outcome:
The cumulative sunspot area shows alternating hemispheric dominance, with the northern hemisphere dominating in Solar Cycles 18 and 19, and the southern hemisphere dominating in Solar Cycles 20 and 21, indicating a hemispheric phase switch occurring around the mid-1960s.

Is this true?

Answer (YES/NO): NO